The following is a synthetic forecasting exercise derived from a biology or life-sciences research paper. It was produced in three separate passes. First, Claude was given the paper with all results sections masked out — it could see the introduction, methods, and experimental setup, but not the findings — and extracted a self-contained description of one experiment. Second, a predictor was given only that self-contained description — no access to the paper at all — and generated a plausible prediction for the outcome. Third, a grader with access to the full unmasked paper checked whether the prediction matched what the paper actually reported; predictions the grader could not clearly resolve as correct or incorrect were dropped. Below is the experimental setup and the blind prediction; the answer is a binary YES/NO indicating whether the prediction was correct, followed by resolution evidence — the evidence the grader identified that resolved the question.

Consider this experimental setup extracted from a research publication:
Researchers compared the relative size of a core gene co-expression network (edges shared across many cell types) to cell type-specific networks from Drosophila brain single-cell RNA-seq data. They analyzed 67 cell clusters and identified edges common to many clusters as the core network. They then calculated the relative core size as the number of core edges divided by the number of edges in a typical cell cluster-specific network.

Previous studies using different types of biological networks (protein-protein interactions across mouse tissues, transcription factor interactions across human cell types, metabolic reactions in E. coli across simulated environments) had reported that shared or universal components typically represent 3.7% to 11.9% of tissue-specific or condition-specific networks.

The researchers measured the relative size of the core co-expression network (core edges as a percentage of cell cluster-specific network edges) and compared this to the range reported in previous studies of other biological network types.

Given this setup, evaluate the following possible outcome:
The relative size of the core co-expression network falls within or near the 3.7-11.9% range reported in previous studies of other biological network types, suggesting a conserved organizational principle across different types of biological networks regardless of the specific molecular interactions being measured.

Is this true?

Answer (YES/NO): NO